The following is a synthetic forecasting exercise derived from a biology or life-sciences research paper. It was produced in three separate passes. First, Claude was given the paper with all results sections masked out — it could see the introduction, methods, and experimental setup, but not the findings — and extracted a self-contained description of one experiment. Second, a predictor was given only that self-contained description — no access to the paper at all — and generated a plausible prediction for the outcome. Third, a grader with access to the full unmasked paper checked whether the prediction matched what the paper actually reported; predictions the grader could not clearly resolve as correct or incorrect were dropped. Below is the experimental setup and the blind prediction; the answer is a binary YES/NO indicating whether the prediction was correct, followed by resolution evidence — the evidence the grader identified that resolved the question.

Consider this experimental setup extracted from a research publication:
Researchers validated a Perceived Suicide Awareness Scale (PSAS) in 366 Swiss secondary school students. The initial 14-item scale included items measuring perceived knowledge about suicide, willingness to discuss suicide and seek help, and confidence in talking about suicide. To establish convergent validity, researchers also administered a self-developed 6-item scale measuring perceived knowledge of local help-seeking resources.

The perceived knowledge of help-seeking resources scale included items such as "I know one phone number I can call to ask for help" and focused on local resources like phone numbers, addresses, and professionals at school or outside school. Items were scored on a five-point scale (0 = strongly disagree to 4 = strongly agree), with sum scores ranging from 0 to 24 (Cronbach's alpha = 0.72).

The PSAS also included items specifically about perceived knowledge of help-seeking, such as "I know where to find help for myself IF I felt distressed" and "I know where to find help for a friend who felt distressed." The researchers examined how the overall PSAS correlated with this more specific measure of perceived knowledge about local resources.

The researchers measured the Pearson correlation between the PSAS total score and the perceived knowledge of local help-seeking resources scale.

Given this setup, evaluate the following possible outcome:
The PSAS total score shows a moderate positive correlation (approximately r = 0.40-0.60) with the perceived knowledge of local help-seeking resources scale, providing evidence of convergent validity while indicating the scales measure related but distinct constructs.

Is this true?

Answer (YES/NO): YES